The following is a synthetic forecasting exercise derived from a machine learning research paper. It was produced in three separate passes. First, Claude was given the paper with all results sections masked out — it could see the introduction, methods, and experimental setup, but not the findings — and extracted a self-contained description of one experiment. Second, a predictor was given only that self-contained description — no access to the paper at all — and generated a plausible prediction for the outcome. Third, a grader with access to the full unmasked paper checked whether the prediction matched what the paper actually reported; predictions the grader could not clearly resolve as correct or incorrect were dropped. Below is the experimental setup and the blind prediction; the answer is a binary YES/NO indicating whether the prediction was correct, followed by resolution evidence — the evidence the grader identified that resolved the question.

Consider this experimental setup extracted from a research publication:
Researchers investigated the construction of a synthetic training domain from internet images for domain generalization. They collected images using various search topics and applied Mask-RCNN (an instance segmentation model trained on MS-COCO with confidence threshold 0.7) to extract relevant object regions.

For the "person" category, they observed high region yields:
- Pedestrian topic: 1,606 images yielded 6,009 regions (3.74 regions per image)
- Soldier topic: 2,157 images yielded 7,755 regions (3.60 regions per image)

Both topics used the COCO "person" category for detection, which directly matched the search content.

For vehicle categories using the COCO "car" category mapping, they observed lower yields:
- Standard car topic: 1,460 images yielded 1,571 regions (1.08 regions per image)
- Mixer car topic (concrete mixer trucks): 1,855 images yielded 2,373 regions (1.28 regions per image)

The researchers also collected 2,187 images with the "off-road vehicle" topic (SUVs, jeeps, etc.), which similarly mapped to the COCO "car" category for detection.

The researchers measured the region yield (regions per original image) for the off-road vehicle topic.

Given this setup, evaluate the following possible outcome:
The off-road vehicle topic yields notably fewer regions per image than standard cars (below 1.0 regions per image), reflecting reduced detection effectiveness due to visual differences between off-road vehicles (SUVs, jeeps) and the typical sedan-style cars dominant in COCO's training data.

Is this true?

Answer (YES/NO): NO